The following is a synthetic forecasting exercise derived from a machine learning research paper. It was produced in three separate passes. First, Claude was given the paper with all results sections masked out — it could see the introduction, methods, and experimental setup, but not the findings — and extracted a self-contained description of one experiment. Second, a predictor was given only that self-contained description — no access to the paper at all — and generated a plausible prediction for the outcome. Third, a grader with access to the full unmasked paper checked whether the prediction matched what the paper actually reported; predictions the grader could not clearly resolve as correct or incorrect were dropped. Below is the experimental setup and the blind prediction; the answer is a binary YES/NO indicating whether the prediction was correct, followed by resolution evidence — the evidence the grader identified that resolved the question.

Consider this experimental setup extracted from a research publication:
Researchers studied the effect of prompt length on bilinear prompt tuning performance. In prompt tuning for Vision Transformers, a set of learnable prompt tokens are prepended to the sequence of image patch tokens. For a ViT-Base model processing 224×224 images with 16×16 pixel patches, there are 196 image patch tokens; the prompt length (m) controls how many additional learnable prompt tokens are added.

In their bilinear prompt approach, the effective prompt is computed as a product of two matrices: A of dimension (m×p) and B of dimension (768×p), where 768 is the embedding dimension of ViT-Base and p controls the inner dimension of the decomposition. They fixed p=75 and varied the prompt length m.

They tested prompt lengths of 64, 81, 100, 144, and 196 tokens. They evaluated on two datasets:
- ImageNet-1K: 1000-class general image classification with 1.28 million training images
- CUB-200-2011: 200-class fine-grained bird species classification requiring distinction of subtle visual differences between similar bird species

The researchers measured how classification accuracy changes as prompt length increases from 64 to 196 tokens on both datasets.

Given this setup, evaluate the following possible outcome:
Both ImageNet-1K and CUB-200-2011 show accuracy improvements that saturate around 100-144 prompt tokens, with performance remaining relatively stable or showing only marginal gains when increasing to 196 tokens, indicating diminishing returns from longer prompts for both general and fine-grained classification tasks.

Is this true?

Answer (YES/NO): NO